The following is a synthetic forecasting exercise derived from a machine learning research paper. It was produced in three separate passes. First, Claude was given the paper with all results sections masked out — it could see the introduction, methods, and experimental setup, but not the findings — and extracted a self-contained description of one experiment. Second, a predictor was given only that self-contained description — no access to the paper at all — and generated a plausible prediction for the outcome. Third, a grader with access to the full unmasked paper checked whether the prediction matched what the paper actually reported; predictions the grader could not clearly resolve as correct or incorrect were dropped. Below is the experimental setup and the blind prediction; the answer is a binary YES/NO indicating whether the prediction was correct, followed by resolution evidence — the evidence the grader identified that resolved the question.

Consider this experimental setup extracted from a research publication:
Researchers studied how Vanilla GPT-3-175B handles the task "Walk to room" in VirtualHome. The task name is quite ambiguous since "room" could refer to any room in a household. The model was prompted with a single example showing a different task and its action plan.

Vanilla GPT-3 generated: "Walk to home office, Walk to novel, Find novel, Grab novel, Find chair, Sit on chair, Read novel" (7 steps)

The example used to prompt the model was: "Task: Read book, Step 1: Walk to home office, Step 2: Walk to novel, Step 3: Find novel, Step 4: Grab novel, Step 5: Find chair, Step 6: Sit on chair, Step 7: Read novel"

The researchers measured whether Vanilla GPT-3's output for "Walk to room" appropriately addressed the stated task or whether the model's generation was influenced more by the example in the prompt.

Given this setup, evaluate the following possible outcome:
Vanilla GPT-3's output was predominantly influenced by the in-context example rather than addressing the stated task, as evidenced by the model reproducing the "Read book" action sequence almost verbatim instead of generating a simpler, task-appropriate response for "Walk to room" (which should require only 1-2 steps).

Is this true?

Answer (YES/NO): YES